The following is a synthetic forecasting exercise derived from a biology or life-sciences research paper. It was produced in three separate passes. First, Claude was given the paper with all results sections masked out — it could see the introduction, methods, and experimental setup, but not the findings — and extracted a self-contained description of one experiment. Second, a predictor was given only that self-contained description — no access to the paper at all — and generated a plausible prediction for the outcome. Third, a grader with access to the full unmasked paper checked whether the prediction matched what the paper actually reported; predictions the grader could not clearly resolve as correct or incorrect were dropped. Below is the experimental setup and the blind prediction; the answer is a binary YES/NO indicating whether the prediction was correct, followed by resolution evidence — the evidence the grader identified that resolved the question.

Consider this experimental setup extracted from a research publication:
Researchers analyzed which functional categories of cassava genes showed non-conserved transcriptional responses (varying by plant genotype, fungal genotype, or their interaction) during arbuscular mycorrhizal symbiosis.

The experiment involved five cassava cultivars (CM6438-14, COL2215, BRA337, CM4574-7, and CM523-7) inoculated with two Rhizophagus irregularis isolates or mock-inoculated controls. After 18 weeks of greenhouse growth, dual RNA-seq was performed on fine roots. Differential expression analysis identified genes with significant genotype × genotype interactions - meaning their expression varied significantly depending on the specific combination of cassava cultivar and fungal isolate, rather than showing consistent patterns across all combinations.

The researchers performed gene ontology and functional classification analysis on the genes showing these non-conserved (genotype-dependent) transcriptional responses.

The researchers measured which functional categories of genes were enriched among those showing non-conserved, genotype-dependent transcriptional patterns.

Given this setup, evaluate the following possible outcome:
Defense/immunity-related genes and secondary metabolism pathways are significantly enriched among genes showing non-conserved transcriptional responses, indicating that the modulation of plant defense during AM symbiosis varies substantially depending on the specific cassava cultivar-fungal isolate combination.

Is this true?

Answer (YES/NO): YES